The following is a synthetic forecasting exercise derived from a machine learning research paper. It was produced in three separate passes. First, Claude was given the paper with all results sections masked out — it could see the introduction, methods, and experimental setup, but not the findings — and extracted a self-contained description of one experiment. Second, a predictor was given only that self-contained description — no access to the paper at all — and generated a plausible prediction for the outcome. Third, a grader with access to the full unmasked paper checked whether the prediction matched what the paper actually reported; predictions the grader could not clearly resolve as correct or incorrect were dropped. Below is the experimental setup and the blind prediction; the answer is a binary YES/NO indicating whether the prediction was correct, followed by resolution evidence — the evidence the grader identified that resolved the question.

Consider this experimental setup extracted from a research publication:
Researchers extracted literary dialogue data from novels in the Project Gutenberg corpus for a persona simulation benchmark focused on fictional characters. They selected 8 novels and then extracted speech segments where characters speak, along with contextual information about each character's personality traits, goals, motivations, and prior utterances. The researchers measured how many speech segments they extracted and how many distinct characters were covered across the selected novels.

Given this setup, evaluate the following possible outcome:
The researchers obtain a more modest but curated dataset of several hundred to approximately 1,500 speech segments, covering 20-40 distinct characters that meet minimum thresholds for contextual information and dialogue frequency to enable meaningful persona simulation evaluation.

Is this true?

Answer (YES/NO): NO